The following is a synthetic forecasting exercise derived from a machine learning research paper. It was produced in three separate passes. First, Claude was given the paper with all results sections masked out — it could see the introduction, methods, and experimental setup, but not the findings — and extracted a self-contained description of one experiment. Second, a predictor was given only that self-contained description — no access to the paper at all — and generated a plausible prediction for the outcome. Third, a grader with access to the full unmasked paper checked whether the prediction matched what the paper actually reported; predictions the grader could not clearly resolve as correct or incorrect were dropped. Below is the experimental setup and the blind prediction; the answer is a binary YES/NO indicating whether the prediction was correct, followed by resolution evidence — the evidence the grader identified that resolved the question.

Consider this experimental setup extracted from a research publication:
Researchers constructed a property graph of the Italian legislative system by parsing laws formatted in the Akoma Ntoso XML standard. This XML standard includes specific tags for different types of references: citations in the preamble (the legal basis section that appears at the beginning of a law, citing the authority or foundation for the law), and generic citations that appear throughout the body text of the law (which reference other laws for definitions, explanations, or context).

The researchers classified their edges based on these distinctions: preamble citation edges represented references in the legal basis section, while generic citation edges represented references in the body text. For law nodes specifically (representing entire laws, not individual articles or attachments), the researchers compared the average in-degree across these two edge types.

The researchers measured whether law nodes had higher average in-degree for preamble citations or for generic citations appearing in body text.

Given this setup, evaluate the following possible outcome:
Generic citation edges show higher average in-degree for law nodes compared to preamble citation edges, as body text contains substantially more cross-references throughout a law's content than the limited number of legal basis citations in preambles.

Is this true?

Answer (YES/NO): YES